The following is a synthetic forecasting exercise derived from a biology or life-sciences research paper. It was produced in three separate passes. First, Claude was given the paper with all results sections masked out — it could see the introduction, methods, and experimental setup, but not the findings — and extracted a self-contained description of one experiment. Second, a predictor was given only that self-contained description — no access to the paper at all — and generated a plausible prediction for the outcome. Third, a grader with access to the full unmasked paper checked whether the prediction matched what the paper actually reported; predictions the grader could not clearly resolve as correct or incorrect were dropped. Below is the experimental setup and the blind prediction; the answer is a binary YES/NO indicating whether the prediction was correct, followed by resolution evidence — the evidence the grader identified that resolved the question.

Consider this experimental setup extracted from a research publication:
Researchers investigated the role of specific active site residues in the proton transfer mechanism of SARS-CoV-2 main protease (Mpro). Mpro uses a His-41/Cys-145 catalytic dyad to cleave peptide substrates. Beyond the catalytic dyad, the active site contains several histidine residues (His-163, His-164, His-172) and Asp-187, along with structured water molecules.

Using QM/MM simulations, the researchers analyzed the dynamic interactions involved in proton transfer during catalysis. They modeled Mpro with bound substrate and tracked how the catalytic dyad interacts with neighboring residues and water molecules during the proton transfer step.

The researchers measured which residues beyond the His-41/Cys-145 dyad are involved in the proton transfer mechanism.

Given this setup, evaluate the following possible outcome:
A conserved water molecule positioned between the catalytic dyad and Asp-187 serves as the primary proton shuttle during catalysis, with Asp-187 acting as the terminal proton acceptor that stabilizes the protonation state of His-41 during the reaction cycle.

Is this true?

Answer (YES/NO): NO